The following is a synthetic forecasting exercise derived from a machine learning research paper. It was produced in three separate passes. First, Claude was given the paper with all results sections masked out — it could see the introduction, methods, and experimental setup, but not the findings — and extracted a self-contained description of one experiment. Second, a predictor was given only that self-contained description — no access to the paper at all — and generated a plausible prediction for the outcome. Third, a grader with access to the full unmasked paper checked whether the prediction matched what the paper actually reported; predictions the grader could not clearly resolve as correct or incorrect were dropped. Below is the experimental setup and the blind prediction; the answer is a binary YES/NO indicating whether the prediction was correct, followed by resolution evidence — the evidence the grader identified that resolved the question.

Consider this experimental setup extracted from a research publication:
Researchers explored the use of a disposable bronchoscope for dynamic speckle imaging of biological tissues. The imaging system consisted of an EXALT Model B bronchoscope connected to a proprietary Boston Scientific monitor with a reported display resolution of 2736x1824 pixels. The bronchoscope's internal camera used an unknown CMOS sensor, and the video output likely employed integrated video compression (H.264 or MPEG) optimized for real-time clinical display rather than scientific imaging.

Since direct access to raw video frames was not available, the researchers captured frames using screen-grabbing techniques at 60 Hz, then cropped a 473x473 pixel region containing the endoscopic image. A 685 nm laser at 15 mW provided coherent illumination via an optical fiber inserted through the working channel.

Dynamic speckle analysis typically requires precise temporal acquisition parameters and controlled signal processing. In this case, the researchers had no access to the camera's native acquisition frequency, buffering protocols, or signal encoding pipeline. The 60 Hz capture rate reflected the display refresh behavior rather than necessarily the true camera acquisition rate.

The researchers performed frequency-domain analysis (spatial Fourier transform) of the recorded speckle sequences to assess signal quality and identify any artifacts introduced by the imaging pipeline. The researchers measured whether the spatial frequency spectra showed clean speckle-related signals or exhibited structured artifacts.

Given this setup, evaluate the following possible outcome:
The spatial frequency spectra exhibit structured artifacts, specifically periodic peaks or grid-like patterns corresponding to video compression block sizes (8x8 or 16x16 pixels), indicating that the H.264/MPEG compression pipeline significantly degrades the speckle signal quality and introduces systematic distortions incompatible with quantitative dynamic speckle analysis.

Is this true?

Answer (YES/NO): NO